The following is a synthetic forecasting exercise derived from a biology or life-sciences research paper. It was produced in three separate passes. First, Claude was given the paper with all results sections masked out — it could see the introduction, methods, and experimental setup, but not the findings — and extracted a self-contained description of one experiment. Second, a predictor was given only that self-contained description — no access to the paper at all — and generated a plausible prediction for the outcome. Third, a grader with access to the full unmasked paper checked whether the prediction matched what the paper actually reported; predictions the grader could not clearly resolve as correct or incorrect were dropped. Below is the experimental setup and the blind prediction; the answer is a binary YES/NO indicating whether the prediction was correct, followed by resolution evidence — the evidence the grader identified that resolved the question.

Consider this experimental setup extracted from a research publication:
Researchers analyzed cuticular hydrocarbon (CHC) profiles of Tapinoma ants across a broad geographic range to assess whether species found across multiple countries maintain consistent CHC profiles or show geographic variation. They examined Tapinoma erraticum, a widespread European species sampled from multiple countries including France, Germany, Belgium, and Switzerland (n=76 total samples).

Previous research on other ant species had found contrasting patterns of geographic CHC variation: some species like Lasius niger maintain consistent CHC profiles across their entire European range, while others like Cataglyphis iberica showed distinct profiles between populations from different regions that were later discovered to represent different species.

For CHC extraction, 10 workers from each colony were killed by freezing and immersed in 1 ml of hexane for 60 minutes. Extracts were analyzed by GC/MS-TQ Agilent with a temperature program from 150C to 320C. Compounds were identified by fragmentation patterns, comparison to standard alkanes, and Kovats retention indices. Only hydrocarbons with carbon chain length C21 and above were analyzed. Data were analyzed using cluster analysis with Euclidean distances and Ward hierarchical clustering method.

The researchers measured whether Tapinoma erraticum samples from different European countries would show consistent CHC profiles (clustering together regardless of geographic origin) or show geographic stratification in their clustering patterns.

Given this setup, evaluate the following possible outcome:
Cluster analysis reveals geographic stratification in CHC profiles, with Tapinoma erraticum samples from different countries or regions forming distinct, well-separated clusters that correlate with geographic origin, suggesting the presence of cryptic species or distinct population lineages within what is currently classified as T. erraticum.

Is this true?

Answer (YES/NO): NO